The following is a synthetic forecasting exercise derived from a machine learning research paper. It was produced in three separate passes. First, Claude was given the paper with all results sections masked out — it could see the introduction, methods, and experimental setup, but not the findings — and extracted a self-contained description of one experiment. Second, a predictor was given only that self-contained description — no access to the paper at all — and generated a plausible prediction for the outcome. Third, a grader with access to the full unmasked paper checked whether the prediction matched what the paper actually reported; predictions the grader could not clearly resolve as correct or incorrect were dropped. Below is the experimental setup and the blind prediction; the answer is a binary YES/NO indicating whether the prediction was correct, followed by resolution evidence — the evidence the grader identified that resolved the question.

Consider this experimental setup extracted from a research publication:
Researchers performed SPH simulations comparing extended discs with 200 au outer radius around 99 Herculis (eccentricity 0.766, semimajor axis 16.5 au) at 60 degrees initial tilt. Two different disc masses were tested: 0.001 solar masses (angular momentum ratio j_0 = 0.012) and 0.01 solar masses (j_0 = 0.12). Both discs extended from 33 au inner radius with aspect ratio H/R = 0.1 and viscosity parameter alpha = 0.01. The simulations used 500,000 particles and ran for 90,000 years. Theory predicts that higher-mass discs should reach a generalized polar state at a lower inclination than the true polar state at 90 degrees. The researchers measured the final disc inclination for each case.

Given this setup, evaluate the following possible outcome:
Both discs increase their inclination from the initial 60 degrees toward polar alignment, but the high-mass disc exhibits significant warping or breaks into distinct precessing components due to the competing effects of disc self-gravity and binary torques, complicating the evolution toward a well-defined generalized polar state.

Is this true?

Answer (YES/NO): NO